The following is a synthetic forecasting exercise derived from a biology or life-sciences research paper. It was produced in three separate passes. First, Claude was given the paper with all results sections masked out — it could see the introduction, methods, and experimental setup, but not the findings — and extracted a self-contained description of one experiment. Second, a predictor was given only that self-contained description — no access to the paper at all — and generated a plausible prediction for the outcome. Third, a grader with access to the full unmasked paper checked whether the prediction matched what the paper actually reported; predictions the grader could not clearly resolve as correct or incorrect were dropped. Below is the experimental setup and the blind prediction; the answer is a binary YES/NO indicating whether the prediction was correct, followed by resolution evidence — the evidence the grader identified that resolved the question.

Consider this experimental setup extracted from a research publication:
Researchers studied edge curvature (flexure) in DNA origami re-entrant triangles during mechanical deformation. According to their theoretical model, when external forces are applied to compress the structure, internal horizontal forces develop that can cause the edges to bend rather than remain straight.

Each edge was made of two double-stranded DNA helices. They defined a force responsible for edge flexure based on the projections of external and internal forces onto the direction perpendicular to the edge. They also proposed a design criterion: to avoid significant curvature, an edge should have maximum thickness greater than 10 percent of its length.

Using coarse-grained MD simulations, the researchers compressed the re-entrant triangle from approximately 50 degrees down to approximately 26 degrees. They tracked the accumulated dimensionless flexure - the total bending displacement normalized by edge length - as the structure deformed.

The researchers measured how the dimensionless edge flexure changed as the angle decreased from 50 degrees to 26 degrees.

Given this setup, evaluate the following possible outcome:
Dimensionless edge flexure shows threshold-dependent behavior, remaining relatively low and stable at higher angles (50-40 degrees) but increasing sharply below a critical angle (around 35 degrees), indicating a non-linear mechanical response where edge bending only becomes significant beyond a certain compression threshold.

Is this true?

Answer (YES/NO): NO